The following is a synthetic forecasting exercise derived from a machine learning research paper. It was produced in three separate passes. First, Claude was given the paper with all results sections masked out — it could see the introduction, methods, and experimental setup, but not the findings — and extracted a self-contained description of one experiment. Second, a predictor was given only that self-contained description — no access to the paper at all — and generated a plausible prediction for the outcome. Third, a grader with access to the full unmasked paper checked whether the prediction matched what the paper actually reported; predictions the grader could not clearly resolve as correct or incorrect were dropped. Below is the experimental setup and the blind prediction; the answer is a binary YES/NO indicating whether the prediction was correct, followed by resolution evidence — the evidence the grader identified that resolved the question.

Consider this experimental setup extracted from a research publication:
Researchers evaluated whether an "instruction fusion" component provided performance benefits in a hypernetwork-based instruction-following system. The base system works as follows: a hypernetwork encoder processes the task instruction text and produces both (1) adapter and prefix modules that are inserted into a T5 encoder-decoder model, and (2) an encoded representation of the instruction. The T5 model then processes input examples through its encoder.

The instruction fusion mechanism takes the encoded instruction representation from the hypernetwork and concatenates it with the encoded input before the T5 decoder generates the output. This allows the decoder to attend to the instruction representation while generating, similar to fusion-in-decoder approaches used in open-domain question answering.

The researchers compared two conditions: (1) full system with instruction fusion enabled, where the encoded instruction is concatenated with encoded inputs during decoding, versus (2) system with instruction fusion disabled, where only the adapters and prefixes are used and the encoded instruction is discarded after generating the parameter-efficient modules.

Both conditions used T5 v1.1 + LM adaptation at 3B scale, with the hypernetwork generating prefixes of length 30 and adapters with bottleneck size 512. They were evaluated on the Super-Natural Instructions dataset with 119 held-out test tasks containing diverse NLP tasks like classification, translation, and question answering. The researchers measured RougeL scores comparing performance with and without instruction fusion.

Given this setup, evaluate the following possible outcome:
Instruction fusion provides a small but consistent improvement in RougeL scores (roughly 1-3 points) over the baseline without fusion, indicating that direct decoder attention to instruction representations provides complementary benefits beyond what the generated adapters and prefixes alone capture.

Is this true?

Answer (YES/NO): NO